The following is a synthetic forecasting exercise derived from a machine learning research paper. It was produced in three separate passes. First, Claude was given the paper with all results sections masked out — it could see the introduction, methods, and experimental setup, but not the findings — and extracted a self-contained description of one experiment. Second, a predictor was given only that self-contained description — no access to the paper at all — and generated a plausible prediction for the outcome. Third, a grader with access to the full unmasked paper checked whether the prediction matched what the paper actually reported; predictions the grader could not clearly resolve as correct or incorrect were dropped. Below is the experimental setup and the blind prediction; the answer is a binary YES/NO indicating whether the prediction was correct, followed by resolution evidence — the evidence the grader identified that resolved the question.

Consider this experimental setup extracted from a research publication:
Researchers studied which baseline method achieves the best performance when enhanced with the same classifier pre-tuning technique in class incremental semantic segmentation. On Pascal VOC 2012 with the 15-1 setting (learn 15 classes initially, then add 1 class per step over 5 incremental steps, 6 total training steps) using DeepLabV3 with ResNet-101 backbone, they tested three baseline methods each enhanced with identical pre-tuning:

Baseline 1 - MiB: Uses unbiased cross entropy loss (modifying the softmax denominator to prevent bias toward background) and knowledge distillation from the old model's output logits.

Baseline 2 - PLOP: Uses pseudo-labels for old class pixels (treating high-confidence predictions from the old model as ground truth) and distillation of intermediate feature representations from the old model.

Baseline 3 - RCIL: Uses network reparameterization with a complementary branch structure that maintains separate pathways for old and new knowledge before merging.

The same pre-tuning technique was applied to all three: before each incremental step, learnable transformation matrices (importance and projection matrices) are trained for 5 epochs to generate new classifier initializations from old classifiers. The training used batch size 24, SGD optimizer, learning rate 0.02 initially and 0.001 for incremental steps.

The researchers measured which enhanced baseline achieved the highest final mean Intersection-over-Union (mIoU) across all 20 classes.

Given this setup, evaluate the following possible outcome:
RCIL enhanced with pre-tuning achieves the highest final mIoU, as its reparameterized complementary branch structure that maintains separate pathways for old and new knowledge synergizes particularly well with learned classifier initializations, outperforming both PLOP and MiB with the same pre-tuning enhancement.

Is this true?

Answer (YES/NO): NO